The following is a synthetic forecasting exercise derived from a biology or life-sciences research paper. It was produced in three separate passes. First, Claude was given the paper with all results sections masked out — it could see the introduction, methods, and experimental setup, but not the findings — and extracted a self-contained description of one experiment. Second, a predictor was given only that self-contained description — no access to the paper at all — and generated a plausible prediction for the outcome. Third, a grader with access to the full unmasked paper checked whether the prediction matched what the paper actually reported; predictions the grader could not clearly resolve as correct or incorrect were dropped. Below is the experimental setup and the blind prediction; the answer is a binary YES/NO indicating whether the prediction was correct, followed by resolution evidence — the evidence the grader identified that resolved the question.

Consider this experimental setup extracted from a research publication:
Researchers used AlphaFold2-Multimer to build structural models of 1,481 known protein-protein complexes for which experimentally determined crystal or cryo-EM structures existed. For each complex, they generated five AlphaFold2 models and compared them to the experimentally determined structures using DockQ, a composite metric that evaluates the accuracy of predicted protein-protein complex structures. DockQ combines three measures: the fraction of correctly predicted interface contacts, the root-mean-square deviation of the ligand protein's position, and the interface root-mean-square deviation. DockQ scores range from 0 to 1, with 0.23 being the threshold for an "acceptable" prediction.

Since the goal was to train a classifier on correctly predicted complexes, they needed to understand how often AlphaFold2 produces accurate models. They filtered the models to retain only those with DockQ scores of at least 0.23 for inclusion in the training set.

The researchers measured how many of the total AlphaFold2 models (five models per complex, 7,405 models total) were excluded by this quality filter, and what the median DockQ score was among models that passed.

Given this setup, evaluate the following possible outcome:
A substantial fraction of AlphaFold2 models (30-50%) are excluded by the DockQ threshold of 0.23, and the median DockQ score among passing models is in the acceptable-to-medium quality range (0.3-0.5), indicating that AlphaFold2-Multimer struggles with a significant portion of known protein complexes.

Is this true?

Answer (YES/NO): NO